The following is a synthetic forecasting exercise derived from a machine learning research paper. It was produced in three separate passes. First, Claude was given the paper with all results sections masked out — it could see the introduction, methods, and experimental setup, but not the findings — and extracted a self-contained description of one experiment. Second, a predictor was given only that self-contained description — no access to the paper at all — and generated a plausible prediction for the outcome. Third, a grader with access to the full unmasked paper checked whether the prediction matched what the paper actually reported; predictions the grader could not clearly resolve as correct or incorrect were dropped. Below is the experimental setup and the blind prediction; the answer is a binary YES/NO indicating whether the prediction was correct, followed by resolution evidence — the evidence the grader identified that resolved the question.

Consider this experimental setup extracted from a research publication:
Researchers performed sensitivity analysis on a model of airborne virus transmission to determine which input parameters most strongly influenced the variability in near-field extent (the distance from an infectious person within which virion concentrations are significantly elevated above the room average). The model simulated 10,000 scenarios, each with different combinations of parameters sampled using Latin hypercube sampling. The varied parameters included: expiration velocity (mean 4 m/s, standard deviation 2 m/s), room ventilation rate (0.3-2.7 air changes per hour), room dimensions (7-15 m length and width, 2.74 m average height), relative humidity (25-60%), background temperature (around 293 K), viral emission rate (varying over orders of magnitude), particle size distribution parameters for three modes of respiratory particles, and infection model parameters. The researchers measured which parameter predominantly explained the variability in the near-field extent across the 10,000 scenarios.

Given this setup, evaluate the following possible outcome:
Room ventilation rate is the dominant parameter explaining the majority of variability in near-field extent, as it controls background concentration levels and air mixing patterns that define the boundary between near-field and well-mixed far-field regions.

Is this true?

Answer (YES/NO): NO